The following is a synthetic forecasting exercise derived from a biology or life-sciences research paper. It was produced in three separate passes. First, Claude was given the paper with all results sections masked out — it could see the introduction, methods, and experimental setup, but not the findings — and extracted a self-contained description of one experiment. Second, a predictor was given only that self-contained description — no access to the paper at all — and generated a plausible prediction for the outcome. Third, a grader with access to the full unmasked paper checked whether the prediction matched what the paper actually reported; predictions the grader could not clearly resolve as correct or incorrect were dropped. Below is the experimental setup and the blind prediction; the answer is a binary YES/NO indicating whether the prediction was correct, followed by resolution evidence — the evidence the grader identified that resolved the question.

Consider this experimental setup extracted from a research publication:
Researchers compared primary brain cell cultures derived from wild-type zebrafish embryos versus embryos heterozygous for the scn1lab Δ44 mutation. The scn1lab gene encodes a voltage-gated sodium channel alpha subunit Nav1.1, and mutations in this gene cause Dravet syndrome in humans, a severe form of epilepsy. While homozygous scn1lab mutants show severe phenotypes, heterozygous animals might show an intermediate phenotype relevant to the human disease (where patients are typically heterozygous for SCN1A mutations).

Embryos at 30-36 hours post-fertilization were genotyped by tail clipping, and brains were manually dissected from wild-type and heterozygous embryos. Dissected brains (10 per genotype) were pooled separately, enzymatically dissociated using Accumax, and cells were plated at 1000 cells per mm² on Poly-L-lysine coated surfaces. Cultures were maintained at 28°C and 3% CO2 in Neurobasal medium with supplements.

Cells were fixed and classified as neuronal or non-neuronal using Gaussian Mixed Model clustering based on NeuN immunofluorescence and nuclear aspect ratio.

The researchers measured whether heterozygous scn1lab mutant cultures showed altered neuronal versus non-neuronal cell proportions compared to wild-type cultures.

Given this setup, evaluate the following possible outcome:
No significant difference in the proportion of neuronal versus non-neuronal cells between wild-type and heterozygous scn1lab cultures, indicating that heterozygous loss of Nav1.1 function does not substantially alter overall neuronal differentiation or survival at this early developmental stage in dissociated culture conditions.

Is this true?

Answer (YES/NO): YES